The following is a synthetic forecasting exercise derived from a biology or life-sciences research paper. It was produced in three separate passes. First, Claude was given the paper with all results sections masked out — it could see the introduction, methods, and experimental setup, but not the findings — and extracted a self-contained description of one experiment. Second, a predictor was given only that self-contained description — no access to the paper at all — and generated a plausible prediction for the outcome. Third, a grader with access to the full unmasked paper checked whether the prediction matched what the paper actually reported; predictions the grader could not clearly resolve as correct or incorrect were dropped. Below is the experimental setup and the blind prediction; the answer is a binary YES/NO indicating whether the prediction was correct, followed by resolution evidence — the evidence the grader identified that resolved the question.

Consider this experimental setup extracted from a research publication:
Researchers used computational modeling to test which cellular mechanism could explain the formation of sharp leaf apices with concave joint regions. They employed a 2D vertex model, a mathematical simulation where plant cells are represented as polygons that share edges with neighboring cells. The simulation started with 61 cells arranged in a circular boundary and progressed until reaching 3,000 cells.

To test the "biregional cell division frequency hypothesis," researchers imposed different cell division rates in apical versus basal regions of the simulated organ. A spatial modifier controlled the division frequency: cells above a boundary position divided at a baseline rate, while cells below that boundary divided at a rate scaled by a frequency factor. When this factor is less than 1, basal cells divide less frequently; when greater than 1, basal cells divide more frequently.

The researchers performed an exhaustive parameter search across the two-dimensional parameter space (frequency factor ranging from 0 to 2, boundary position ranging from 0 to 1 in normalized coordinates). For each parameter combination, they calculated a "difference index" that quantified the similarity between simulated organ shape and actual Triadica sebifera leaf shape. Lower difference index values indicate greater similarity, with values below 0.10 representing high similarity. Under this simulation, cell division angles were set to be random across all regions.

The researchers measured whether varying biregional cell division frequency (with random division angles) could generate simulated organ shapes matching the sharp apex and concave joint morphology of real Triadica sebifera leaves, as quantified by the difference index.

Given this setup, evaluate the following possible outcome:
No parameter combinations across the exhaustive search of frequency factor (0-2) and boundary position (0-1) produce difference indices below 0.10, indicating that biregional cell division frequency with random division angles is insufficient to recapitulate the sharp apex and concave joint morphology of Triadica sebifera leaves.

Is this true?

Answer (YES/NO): YES